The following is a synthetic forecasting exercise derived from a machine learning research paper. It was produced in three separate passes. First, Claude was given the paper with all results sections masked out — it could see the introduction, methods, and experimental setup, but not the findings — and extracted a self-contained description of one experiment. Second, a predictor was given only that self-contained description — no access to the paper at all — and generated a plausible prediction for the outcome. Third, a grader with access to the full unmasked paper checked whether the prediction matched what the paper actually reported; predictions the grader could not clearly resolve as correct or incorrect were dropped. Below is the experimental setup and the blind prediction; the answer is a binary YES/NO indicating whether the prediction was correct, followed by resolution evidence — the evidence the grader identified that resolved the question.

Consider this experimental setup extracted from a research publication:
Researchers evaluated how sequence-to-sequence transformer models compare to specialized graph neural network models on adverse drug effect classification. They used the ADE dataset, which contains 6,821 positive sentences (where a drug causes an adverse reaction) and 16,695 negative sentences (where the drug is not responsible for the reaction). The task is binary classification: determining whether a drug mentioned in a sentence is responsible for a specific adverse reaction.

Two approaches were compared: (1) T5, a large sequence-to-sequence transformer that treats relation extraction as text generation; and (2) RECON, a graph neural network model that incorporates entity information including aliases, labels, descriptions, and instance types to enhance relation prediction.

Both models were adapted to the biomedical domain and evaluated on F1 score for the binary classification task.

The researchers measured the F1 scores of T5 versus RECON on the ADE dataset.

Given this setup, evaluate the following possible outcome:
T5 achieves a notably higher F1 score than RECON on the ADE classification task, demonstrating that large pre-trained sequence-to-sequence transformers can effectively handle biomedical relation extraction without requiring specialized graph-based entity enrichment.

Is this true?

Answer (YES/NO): NO